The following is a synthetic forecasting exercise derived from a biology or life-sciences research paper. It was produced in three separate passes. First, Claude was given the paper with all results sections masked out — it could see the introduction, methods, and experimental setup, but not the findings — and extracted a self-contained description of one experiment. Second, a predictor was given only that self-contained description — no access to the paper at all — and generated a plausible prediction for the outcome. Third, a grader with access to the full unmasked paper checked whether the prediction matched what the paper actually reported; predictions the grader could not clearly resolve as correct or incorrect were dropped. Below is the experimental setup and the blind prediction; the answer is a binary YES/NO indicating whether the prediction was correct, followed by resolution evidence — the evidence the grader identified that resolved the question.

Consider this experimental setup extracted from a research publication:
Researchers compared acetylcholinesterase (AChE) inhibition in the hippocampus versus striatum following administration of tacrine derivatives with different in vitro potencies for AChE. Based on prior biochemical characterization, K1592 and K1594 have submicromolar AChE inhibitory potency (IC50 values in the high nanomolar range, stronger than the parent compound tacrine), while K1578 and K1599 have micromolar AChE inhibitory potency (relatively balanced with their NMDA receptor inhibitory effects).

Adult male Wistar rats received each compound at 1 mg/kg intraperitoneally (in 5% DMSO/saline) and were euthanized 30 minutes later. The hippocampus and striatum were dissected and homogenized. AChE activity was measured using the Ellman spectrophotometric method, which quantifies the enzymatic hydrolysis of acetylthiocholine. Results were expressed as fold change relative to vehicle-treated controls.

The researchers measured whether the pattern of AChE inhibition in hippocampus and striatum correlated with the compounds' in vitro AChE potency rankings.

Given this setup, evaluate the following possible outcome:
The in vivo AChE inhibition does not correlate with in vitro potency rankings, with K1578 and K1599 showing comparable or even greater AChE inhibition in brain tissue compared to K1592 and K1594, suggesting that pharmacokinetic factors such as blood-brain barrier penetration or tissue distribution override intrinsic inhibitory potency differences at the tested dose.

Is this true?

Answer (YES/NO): YES